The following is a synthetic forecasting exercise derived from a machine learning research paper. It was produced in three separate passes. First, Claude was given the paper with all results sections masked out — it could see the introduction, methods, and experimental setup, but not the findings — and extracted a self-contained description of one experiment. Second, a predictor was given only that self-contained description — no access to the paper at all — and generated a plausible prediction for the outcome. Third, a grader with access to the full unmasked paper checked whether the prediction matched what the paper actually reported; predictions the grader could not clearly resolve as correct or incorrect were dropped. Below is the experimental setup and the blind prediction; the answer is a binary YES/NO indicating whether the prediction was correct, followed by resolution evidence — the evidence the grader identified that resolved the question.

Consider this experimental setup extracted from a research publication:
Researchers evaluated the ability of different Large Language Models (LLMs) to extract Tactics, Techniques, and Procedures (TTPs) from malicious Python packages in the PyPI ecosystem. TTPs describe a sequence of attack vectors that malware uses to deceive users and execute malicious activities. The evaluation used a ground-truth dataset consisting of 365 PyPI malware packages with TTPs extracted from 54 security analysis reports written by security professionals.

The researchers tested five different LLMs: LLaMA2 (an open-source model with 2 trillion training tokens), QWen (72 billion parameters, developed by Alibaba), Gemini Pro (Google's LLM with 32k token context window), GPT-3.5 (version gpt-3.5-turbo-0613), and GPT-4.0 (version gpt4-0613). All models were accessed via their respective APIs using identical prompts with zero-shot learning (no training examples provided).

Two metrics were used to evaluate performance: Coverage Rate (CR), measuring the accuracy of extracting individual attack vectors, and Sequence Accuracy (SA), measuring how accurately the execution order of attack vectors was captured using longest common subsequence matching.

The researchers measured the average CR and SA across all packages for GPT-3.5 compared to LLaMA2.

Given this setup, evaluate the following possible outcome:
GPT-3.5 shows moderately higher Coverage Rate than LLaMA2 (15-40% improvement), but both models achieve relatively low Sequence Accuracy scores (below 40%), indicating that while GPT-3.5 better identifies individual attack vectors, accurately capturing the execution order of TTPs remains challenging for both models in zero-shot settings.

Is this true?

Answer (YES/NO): NO